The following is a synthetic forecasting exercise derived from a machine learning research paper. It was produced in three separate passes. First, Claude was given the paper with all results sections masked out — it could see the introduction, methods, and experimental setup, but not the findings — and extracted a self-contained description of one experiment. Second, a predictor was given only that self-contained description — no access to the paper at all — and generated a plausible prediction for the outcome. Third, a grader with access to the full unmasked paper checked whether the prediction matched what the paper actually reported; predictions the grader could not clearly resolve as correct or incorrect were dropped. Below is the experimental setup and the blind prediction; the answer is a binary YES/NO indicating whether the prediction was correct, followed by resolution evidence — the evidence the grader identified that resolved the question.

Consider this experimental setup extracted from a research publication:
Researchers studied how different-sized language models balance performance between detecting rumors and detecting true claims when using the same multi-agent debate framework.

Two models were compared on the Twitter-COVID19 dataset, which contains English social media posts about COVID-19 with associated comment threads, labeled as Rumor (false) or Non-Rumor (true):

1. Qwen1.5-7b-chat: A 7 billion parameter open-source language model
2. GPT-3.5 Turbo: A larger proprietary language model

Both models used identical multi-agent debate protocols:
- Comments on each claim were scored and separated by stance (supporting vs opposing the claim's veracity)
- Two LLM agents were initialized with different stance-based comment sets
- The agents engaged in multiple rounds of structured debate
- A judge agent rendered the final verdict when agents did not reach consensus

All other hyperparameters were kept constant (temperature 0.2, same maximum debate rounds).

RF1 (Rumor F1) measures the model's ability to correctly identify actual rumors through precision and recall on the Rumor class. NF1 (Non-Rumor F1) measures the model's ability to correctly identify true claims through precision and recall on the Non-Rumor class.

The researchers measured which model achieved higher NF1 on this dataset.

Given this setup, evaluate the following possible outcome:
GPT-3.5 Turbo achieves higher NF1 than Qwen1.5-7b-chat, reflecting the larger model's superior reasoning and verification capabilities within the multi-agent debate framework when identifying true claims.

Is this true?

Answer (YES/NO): NO